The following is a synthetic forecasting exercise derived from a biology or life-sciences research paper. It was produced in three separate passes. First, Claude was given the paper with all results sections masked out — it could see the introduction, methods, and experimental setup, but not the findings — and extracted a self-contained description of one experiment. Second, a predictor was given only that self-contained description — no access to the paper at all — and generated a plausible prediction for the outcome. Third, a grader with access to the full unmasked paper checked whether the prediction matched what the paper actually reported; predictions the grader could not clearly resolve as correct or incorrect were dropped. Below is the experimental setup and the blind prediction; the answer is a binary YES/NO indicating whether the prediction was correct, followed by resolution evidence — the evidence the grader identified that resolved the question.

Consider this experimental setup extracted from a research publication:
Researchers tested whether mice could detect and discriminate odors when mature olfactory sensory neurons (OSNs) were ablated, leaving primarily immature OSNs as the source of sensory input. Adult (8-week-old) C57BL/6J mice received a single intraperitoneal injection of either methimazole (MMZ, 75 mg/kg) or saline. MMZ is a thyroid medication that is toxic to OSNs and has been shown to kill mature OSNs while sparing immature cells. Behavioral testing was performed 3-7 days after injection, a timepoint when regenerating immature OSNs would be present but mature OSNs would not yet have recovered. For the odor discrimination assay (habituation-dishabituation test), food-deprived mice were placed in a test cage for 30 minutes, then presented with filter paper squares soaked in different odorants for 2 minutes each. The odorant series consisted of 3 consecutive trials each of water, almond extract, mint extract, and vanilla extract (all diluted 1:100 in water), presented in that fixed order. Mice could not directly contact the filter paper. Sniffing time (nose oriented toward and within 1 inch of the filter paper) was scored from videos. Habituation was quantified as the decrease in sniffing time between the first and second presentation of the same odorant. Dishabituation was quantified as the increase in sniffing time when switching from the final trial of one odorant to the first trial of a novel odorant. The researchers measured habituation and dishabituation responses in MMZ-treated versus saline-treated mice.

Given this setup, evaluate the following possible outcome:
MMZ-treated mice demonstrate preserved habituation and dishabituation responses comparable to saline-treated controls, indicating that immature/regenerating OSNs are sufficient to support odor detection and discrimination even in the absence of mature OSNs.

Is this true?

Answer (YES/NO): NO